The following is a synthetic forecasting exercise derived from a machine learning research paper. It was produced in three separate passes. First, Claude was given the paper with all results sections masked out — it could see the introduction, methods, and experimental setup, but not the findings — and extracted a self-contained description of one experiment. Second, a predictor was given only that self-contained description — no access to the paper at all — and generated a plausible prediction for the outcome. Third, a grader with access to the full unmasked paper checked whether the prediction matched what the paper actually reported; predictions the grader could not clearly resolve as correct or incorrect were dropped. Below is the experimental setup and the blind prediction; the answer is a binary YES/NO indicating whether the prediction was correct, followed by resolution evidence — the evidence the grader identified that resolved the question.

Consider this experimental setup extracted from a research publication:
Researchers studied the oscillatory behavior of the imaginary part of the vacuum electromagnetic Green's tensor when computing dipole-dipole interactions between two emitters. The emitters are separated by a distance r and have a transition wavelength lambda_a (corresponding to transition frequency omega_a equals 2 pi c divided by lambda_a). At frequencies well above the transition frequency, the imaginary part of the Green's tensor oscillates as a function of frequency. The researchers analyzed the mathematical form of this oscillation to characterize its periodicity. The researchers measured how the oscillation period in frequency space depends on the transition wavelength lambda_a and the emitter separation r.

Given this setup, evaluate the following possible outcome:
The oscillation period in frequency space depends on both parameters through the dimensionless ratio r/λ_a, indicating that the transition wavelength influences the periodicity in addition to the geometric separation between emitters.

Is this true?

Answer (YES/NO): NO